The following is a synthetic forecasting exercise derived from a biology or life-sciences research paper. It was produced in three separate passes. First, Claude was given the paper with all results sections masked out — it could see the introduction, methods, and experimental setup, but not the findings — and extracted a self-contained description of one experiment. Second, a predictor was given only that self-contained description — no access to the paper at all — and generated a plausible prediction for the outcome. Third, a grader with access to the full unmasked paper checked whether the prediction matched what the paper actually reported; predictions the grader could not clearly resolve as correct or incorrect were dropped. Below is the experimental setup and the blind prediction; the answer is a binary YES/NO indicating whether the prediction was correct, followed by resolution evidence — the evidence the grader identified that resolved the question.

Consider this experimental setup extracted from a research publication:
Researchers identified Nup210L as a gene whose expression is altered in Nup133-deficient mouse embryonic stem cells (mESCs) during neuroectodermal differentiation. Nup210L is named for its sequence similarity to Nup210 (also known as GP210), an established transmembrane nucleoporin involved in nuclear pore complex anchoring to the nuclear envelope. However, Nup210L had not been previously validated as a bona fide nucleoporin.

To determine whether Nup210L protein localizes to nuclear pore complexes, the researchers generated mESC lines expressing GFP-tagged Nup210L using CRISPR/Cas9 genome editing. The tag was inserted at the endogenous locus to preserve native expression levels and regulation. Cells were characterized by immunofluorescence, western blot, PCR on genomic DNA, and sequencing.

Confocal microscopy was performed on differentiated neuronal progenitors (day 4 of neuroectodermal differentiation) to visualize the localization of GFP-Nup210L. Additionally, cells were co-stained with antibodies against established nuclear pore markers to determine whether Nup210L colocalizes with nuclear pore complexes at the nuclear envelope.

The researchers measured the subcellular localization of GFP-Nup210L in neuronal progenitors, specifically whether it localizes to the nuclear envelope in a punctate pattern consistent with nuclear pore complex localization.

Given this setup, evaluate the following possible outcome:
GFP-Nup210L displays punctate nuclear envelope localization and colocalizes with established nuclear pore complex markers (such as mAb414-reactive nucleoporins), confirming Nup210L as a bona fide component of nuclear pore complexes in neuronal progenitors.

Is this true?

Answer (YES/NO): NO